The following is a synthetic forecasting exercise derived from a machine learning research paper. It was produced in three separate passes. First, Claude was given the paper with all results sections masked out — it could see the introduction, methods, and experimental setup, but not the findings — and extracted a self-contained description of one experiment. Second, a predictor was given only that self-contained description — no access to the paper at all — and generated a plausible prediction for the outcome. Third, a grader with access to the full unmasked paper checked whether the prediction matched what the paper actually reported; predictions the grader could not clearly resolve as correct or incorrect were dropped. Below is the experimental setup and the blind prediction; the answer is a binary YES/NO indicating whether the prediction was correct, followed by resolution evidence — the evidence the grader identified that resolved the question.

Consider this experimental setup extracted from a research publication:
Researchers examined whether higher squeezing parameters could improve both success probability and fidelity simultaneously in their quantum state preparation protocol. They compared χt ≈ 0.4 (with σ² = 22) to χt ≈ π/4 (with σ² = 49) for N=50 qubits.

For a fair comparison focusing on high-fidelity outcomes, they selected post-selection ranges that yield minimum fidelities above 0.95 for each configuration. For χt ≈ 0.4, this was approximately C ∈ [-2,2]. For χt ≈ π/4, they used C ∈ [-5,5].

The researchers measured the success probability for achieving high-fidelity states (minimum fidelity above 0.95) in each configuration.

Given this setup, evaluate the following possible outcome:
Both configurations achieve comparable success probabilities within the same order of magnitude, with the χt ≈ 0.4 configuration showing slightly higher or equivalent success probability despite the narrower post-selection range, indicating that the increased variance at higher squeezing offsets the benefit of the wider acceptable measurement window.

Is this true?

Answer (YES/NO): NO